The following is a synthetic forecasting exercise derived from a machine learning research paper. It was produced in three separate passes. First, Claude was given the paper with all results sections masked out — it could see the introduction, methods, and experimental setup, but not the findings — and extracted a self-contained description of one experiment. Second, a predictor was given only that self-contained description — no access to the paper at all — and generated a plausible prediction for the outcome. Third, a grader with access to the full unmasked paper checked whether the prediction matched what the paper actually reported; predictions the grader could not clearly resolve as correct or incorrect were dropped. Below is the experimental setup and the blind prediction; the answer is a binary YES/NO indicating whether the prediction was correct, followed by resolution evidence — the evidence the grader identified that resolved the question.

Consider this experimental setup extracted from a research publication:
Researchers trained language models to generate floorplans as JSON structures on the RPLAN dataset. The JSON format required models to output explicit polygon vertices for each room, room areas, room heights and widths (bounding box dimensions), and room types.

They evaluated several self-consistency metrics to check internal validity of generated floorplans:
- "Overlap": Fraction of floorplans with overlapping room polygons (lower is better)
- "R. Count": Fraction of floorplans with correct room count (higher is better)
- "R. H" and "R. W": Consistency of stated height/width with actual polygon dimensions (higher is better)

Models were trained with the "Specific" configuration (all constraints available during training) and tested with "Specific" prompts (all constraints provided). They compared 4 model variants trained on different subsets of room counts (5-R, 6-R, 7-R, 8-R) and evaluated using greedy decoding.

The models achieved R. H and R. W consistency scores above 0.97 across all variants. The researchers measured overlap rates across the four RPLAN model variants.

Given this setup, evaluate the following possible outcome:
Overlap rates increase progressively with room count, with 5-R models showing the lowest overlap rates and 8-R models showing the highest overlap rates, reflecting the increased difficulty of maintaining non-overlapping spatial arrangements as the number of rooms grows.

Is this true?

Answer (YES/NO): YES